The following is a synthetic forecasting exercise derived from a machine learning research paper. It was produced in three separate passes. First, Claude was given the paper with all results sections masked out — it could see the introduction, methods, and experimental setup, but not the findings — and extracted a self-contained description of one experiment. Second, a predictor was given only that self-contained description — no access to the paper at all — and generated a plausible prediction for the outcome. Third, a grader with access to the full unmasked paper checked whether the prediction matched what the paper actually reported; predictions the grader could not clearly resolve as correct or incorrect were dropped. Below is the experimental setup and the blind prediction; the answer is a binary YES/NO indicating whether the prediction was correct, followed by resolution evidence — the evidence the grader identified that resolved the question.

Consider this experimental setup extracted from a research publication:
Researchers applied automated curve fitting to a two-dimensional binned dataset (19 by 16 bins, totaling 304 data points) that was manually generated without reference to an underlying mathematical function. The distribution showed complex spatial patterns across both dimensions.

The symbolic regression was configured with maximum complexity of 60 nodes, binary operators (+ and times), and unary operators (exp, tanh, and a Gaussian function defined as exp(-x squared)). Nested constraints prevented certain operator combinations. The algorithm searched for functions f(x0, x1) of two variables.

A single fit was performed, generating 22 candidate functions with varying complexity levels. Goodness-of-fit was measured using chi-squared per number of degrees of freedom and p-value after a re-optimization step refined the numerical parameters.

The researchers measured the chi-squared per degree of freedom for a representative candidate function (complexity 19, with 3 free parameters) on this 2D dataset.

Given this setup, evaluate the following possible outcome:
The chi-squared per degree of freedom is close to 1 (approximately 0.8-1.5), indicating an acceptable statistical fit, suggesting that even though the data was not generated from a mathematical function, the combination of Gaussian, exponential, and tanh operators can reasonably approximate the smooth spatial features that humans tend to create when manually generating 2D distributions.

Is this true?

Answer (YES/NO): NO